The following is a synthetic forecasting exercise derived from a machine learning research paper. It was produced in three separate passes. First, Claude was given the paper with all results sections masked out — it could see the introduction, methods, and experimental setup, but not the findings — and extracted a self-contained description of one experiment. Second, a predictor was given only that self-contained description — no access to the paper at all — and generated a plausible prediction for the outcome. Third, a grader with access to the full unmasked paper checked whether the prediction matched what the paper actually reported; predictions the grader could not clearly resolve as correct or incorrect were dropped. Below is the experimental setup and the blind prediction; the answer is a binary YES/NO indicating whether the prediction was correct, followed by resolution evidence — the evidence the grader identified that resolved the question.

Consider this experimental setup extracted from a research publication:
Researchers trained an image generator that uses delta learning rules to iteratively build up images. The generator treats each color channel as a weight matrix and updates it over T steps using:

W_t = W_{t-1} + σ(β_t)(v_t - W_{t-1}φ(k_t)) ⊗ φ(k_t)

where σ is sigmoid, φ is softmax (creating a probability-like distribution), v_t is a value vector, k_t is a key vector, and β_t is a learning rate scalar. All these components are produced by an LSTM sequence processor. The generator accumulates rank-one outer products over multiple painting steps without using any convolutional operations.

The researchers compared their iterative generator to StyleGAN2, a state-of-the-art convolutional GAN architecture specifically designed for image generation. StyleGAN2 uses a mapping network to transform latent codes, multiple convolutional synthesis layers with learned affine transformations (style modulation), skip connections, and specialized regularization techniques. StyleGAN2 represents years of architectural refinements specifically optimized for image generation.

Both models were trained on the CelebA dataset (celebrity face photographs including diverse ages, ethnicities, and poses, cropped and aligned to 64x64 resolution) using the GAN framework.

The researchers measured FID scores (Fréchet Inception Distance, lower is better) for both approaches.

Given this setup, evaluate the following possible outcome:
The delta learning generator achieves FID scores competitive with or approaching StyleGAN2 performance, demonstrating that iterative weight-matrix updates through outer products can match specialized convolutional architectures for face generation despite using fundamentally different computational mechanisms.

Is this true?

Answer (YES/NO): NO